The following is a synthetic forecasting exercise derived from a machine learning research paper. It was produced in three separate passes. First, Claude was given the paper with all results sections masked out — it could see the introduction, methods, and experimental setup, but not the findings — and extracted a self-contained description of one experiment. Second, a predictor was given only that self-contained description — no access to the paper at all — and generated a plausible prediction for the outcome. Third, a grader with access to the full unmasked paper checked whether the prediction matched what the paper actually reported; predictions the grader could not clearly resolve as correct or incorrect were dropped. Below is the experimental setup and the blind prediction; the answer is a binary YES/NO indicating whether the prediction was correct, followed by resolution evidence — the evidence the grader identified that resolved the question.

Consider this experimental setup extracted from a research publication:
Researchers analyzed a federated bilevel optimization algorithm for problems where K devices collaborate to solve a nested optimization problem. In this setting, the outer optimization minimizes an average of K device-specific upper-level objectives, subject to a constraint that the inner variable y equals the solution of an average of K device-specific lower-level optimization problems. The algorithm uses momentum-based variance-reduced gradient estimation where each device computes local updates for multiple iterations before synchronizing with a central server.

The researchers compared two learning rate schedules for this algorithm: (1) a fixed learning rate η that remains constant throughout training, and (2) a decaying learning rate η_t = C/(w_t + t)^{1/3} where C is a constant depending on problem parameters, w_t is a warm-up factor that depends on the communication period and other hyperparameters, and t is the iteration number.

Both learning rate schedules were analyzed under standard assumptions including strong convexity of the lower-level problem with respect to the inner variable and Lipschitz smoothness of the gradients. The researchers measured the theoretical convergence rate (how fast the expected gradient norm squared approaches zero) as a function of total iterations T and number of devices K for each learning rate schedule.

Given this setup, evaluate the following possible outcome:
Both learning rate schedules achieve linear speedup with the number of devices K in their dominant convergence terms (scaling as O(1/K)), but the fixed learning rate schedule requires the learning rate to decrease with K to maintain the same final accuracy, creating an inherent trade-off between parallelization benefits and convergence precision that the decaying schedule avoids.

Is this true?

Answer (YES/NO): NO